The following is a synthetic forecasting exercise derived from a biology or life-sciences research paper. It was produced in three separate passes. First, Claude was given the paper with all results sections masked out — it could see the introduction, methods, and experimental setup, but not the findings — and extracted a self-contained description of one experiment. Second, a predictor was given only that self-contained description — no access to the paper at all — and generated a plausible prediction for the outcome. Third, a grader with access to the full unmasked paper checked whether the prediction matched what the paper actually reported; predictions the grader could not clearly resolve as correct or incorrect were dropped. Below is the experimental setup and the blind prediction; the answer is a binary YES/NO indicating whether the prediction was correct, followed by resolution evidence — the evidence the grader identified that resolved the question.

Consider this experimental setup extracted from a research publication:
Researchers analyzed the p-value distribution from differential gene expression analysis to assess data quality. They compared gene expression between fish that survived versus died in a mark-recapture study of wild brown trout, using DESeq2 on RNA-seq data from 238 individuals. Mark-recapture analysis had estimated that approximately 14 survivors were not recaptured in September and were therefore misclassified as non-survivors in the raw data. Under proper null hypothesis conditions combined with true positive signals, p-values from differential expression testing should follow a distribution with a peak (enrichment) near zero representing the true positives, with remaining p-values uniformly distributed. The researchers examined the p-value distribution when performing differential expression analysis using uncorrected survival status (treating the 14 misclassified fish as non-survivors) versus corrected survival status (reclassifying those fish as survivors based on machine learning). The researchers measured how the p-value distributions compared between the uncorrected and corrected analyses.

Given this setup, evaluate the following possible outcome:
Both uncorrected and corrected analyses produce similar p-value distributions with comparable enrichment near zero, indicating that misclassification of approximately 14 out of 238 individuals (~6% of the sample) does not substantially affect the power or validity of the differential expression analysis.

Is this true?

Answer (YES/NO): NO